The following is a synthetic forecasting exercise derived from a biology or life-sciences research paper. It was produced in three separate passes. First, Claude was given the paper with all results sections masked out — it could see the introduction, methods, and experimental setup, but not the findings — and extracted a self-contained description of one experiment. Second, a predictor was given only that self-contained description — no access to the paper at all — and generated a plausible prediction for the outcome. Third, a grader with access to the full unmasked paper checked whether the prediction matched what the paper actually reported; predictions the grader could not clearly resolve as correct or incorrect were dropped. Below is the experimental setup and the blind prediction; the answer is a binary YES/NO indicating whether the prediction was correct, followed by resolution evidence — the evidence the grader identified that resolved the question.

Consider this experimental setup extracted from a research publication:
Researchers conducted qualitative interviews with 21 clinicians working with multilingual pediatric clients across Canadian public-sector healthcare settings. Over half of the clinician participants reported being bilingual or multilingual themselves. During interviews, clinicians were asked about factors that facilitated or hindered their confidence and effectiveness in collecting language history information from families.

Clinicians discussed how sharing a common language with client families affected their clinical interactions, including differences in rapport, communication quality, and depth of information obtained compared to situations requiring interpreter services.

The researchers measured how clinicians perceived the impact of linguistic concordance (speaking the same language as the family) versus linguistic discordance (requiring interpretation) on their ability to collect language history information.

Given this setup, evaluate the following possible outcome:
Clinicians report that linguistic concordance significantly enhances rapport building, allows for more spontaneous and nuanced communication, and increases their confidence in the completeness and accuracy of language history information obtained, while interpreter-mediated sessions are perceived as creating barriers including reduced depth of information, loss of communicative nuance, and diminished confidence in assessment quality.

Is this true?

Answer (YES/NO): YES